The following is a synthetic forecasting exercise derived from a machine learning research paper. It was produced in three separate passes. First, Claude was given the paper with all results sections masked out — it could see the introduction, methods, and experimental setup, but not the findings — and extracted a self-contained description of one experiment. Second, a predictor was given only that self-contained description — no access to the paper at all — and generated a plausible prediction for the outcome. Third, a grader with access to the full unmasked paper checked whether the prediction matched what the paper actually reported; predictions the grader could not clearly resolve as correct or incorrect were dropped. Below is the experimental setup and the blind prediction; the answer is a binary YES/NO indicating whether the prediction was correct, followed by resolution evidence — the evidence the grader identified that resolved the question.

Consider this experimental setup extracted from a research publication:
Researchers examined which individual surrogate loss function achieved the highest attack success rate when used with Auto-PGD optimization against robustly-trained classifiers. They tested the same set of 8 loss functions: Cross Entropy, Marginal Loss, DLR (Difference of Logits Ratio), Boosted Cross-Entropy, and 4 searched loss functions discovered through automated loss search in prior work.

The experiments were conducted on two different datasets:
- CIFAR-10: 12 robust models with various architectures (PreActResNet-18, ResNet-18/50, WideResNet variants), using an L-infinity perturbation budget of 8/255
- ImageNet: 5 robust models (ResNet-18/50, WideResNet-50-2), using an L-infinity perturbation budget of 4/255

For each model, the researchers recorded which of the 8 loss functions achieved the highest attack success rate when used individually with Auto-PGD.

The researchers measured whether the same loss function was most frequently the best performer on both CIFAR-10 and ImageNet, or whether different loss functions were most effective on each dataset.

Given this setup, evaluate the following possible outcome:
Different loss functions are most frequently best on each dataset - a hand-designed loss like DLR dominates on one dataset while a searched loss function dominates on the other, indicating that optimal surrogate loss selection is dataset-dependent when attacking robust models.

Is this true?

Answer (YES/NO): NO